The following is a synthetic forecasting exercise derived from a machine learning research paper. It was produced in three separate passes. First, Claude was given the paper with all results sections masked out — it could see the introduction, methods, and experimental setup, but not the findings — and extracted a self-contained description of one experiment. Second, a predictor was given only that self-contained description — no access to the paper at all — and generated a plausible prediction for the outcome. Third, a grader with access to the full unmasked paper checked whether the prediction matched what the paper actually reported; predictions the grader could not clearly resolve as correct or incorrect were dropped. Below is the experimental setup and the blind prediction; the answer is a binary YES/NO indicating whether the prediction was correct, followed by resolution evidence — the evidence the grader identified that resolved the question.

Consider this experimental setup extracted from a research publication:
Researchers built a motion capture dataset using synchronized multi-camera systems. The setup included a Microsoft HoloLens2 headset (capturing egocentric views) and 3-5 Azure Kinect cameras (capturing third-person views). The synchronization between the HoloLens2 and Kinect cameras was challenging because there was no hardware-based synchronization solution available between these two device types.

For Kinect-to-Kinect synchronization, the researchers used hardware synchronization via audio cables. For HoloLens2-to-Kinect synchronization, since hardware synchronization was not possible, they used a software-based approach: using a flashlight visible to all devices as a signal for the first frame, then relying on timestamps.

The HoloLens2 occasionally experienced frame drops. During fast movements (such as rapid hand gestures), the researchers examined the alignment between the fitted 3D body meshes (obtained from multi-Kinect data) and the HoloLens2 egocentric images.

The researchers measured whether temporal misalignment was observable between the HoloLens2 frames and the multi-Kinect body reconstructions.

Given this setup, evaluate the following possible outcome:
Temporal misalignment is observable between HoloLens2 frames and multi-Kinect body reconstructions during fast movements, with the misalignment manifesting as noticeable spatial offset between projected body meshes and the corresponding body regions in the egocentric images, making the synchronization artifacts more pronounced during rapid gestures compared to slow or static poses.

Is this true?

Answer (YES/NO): YES